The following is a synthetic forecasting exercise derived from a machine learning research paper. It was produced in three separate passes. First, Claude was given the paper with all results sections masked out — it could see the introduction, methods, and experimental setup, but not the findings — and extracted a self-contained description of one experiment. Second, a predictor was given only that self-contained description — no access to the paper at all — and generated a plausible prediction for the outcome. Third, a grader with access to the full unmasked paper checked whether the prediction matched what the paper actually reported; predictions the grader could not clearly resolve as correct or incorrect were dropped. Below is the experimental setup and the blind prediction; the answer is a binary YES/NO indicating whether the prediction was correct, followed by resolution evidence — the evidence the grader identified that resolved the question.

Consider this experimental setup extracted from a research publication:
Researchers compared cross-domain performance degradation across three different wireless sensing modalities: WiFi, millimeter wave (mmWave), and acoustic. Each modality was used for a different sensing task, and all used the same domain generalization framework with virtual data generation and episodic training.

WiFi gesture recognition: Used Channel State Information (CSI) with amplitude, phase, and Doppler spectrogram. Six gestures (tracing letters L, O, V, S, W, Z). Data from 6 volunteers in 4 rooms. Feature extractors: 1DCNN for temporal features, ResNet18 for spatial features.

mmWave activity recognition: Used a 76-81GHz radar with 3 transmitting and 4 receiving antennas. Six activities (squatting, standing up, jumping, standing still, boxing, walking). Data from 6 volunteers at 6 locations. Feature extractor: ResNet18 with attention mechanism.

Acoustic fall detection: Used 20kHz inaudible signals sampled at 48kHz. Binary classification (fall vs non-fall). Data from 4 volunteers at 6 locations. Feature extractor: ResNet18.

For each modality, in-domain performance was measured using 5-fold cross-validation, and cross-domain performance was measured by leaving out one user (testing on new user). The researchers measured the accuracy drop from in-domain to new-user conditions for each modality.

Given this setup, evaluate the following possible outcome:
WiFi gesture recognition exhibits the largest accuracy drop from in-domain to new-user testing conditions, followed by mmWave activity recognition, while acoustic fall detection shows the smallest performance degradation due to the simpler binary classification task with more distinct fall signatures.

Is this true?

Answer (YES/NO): NO